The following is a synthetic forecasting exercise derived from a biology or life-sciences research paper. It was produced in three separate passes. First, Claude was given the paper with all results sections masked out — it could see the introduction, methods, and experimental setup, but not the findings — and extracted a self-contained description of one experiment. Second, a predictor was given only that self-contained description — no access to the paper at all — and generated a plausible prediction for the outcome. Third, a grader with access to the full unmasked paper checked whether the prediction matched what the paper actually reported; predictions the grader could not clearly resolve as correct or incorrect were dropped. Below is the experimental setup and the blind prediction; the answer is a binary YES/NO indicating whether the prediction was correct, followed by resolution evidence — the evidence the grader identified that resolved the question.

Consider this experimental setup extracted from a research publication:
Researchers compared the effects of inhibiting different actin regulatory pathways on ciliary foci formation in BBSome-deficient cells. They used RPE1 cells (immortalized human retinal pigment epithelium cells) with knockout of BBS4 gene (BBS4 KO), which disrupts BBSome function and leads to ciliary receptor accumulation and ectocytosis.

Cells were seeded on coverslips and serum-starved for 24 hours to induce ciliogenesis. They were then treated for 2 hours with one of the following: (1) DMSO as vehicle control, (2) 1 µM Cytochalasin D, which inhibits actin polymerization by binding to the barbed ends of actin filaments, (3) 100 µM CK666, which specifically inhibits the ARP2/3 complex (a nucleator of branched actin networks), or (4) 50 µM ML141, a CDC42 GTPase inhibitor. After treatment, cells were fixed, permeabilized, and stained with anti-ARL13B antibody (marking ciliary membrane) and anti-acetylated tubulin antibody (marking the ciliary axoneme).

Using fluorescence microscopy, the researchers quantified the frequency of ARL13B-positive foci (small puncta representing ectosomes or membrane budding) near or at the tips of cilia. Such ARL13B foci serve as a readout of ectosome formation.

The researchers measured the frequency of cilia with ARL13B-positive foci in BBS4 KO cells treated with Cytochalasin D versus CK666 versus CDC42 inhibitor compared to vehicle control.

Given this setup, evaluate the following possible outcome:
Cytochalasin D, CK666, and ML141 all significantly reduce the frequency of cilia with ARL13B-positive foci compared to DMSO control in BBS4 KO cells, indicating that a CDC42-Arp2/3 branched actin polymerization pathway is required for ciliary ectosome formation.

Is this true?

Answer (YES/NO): NO